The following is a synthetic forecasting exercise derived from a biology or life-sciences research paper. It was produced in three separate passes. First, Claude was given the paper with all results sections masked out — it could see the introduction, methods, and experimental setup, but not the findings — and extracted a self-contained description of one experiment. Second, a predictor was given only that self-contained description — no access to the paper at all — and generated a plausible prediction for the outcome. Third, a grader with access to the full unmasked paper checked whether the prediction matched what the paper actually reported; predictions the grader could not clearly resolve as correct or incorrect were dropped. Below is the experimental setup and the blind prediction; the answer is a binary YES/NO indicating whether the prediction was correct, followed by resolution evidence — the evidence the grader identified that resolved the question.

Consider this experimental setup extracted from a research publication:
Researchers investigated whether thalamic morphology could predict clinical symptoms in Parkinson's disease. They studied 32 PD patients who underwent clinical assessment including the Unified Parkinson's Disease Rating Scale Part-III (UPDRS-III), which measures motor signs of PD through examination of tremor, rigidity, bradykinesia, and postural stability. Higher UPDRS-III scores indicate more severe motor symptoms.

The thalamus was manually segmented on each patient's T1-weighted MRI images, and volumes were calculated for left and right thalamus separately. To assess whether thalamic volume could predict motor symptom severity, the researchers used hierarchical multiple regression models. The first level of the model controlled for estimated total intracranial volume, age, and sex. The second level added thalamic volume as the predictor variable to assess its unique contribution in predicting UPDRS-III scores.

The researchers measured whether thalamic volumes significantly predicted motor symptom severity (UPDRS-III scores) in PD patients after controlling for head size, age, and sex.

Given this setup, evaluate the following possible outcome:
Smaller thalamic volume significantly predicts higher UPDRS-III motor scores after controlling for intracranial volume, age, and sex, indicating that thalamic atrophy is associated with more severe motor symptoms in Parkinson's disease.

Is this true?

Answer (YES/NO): NO